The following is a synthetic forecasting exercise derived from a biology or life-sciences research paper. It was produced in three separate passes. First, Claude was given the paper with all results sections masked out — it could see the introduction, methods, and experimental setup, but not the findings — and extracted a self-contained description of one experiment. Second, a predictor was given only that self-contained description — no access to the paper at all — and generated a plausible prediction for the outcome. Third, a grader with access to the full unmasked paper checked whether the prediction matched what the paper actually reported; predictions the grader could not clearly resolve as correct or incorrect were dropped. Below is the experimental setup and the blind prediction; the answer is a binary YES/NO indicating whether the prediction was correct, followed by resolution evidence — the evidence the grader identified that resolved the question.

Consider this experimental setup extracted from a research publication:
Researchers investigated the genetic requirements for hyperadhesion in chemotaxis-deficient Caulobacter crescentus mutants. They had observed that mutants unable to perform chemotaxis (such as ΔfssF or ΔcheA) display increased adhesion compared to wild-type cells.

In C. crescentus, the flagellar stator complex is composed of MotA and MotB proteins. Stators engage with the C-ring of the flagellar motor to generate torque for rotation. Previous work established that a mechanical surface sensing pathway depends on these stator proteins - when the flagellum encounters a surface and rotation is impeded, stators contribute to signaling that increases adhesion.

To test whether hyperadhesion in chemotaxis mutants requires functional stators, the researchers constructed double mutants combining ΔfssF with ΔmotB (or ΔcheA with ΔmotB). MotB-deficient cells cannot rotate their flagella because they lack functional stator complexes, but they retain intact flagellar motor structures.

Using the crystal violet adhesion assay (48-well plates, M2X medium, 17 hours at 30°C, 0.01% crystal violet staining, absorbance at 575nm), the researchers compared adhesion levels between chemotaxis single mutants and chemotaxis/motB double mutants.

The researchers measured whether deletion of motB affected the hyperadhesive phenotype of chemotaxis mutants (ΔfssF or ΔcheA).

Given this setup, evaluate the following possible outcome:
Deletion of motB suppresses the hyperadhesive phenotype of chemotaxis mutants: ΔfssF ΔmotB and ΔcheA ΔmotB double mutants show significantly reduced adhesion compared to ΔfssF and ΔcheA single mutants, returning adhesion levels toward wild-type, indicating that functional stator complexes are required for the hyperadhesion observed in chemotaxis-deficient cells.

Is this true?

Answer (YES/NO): YES